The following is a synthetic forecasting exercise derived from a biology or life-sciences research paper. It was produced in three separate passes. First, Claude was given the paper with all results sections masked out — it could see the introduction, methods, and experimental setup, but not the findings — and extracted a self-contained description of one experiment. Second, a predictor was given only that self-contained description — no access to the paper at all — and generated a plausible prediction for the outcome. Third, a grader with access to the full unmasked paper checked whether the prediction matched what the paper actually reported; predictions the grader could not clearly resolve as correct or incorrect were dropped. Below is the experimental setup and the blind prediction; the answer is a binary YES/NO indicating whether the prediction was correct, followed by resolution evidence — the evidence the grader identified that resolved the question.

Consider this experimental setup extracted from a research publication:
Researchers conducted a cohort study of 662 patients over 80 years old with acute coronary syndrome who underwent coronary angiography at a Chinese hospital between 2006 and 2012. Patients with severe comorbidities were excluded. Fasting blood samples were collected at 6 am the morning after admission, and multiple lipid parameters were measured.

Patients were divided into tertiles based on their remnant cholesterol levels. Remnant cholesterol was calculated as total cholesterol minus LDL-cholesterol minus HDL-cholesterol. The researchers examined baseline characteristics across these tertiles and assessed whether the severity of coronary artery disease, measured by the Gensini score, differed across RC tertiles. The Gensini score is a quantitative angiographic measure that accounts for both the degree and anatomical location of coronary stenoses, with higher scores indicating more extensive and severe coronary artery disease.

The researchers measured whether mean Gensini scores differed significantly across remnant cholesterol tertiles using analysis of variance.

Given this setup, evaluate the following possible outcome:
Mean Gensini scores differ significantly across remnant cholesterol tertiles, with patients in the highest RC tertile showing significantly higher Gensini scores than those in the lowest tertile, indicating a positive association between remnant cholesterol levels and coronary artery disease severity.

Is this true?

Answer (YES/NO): NO